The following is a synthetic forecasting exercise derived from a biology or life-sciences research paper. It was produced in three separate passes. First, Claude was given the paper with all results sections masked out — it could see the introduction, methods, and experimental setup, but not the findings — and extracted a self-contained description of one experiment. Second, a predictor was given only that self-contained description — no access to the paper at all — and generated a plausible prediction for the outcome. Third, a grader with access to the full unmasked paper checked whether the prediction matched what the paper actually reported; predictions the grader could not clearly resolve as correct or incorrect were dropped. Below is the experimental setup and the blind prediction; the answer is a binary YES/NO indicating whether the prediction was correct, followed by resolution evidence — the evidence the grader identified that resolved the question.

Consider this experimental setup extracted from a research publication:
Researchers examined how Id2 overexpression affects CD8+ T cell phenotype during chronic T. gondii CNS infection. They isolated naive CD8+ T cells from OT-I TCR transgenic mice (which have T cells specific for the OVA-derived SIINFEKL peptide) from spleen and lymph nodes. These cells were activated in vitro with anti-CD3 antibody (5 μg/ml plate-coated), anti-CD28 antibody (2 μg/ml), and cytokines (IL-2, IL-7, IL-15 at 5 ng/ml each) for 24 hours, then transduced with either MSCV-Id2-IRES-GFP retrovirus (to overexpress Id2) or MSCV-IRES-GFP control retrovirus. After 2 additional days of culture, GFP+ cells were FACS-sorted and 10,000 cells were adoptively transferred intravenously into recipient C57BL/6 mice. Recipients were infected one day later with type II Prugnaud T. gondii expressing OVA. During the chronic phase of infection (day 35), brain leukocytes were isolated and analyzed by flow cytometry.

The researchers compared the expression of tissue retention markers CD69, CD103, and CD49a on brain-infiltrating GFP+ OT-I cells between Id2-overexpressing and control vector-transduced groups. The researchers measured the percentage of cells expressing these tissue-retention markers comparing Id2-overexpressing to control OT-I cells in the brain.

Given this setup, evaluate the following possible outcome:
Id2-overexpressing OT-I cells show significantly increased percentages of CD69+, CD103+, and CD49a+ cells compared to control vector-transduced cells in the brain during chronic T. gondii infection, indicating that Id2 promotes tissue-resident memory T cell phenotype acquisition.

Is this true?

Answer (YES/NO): NO